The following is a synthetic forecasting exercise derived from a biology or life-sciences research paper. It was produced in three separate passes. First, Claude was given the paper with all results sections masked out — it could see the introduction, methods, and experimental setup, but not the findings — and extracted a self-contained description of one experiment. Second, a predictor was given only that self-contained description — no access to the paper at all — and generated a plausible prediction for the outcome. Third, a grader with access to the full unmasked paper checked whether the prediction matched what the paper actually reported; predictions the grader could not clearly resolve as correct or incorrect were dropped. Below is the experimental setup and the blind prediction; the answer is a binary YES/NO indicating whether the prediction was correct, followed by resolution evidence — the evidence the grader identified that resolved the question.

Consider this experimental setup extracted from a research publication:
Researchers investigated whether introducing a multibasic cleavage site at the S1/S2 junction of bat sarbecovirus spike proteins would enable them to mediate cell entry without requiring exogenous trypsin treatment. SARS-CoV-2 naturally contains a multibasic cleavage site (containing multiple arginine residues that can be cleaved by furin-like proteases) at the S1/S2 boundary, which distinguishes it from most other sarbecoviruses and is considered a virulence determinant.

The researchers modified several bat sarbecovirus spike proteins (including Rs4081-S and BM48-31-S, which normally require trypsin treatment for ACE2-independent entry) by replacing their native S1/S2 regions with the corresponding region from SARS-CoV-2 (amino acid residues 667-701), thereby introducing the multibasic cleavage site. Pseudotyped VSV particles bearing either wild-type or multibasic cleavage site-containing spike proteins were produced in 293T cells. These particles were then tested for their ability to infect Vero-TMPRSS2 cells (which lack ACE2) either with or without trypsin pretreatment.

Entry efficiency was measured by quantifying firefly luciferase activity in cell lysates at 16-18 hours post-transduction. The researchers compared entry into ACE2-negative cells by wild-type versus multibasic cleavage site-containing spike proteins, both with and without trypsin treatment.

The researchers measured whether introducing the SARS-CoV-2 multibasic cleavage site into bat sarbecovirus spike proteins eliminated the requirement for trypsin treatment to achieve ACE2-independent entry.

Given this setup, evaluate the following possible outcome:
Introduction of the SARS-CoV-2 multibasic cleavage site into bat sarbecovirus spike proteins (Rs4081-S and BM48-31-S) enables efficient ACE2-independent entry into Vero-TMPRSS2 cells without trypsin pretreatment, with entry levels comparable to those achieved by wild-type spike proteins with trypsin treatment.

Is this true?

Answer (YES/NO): NO